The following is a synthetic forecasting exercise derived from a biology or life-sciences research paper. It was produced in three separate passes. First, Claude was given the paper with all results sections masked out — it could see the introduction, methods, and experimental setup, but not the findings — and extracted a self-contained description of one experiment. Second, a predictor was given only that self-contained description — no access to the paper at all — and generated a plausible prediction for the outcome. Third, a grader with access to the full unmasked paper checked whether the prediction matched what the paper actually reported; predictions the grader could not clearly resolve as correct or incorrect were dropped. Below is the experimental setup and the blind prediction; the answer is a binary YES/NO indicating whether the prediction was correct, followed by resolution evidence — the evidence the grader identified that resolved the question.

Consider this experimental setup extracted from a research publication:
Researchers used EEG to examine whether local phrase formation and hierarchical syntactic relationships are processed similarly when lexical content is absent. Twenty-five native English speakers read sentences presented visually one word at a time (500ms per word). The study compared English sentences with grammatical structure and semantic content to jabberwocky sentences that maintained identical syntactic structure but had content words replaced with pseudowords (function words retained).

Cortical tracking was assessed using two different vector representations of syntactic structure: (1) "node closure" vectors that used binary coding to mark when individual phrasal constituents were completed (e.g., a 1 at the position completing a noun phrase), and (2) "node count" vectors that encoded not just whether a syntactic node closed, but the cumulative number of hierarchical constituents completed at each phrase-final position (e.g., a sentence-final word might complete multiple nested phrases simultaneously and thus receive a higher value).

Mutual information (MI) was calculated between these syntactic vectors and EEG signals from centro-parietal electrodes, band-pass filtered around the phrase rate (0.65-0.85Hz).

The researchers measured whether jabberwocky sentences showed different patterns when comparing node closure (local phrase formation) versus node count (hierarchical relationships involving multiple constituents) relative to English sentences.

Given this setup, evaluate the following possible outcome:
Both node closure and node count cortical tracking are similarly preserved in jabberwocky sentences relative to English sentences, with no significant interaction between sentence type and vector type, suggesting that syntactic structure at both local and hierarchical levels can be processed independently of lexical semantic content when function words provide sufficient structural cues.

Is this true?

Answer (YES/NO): YES